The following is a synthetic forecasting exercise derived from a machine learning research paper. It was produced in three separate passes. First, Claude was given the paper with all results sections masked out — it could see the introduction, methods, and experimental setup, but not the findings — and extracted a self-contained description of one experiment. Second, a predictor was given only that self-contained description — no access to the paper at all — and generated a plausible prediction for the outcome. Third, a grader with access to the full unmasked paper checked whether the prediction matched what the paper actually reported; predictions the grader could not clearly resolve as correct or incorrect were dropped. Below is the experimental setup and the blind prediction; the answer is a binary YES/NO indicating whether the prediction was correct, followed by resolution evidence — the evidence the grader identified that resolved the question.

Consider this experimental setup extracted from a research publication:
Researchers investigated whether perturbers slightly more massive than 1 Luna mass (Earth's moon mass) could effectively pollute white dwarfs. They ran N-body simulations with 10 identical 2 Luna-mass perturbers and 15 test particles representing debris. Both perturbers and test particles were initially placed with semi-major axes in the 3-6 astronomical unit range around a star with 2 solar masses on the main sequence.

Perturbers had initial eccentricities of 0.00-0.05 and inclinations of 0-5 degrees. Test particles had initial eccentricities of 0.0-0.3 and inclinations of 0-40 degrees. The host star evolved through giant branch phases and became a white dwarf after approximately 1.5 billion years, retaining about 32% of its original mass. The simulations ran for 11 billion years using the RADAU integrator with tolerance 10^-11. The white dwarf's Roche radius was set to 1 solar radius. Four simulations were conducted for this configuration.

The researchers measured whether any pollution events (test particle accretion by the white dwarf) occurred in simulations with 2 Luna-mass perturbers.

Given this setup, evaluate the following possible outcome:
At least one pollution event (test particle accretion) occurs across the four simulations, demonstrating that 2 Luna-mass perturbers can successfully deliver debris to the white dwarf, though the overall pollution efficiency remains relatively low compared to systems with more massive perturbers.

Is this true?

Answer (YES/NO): YES